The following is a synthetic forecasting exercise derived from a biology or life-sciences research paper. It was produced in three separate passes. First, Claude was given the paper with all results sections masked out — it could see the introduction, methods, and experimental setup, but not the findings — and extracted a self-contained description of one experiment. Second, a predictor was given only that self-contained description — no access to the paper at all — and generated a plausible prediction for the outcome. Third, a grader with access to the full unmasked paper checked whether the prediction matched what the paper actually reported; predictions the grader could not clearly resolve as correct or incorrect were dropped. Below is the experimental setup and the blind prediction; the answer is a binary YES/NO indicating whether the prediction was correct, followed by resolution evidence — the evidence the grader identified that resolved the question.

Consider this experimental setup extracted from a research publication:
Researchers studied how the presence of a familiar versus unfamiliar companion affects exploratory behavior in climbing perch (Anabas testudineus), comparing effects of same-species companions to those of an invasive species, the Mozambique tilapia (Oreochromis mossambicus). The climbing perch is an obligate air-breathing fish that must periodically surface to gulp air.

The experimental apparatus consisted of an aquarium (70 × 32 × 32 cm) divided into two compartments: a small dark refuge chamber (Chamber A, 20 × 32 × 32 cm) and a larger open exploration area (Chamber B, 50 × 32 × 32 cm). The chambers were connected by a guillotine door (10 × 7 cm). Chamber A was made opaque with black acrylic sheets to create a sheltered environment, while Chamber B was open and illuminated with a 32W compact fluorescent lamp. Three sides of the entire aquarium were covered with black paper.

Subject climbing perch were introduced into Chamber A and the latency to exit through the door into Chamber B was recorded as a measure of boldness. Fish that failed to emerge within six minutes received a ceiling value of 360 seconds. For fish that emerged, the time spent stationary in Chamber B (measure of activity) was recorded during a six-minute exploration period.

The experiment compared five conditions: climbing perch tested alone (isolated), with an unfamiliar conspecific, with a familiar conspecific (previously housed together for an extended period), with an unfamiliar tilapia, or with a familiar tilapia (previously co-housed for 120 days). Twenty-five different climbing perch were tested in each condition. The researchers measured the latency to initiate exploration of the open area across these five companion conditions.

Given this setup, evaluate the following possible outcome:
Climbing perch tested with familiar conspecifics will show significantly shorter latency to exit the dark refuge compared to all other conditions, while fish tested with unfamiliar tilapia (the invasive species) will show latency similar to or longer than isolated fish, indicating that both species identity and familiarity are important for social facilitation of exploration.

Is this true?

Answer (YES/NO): NO